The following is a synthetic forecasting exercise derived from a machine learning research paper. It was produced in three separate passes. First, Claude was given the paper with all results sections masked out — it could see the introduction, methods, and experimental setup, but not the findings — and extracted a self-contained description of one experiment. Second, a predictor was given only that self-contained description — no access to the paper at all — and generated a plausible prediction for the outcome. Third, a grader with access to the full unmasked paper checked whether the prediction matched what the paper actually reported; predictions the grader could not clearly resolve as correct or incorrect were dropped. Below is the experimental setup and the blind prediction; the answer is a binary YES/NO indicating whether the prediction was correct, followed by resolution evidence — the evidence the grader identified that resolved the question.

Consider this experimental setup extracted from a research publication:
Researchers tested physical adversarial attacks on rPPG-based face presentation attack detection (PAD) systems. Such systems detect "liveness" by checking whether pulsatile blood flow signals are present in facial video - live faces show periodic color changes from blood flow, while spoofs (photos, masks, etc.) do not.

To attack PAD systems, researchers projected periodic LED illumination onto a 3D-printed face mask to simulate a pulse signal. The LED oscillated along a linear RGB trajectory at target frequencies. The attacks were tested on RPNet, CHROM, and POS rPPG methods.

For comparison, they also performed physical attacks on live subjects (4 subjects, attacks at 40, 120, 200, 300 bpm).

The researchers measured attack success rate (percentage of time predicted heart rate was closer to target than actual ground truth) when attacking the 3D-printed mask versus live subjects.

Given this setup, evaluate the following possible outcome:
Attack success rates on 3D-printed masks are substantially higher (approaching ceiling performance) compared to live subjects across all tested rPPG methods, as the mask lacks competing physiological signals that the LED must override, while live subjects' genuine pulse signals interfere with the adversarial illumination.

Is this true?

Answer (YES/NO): NO